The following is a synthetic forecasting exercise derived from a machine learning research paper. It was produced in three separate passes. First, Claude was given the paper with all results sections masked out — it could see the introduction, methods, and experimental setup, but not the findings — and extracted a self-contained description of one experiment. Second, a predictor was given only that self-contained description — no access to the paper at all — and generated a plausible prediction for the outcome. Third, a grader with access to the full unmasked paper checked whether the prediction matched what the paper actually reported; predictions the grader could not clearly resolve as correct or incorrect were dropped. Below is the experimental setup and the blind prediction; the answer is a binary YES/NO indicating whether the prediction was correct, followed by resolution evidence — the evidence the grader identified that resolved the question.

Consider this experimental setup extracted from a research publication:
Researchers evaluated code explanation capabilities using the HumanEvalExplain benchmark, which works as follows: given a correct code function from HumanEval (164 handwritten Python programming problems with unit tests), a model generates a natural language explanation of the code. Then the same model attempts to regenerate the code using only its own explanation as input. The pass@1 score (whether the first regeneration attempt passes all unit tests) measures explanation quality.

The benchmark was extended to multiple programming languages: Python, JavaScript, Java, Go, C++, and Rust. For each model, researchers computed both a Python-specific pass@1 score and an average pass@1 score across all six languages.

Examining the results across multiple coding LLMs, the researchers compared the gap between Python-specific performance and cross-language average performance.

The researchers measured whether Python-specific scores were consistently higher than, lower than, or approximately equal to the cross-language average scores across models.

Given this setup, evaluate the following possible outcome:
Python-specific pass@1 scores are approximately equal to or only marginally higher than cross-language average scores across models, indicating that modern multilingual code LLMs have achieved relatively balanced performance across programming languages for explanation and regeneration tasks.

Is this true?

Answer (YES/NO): NO